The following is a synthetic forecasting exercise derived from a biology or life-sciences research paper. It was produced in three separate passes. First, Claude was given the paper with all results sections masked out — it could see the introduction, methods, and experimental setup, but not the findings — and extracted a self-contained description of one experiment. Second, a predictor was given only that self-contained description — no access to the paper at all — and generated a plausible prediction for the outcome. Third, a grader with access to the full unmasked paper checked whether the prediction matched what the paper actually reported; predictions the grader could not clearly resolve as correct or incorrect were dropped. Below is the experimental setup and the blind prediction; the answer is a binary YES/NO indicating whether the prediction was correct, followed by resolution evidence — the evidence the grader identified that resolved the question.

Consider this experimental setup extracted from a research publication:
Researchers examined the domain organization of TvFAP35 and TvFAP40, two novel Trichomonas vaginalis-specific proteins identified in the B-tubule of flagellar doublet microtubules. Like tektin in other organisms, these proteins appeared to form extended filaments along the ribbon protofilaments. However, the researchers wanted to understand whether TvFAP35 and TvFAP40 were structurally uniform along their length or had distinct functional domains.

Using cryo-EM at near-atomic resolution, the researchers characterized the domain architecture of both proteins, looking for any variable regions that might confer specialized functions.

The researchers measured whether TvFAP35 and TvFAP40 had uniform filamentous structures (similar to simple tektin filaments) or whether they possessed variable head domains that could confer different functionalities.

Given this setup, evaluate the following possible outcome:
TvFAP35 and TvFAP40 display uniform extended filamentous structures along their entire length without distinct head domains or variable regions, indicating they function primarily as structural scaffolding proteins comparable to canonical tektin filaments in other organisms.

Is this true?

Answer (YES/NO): NO